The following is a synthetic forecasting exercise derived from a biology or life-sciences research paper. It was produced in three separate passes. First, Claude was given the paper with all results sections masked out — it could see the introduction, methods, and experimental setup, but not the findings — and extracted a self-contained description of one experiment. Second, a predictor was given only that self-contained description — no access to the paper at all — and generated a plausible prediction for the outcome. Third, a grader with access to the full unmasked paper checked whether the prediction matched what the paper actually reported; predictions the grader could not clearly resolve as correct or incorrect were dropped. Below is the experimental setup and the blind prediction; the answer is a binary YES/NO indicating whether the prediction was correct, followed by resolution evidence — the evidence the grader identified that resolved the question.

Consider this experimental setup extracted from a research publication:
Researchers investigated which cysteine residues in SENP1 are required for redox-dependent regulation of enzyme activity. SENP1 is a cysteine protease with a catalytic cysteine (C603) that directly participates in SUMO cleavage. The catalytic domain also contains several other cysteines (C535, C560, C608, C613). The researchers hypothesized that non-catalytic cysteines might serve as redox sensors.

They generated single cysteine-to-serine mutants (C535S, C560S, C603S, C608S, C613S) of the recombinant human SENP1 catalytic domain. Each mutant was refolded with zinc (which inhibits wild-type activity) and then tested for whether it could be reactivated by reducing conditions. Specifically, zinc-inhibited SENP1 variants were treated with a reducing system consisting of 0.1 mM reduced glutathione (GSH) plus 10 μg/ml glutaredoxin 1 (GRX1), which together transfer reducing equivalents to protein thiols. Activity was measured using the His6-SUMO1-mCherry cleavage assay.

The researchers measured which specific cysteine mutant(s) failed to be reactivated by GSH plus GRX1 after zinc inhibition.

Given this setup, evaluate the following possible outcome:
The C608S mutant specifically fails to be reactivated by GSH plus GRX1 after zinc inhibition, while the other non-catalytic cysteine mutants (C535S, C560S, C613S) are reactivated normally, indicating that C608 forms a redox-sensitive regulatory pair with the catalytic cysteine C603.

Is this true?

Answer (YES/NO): NO